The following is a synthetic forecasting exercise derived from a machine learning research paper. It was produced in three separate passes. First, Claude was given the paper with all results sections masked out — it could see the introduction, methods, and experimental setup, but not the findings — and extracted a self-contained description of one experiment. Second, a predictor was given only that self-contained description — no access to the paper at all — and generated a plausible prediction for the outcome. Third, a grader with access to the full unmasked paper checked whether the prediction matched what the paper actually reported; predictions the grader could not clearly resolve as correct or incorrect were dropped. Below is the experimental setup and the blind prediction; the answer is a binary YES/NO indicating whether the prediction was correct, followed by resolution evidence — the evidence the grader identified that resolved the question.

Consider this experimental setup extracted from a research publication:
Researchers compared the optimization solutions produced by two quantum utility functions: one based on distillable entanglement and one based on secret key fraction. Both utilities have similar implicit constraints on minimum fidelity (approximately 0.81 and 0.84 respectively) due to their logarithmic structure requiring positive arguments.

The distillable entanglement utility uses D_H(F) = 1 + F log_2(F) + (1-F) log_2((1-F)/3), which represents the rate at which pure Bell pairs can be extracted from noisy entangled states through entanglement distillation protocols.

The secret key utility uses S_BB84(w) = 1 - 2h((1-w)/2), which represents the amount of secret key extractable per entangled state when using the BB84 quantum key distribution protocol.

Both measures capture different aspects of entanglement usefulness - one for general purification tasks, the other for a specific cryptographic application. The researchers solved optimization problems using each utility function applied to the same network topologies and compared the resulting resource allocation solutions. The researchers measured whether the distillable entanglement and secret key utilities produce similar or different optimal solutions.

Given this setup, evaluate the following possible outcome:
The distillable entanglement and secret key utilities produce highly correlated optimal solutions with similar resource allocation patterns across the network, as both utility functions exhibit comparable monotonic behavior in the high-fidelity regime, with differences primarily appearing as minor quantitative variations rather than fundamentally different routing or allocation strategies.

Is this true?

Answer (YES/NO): YES